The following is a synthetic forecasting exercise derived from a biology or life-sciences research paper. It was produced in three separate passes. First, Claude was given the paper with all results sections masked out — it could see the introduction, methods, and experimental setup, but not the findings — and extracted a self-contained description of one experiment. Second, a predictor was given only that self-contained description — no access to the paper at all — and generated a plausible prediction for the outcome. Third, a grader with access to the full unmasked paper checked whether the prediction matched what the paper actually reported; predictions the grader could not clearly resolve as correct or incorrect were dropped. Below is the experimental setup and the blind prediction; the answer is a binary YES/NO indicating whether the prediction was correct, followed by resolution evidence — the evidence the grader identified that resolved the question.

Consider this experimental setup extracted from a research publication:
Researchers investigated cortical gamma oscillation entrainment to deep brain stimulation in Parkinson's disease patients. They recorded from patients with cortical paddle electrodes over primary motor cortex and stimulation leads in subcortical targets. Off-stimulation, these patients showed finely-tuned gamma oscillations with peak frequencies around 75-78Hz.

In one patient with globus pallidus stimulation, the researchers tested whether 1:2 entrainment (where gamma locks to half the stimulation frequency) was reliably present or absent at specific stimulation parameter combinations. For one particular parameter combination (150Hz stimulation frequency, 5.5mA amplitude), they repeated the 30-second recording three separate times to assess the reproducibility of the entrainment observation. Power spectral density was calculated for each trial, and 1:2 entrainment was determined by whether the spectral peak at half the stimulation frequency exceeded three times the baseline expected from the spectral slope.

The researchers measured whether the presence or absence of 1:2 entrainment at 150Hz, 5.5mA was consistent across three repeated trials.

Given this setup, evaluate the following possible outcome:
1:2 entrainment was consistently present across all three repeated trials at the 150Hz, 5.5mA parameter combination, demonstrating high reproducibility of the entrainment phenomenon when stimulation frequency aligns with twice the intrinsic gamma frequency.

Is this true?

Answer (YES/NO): NO